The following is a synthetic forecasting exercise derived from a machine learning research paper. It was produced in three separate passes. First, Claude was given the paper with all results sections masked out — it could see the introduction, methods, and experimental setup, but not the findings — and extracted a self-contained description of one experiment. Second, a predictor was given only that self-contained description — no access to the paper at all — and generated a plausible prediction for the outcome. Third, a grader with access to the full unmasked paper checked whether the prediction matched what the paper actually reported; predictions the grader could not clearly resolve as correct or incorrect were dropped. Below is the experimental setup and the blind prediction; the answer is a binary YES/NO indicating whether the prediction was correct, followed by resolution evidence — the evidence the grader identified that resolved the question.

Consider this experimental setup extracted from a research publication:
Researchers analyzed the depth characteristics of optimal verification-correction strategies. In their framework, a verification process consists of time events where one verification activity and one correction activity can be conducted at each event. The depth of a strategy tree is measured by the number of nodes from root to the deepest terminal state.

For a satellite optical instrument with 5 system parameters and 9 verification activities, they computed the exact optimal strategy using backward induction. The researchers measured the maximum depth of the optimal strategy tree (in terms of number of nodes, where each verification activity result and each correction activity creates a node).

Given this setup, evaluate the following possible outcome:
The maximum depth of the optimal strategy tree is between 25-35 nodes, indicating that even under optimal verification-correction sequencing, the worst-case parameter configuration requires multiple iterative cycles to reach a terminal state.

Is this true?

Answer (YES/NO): NO